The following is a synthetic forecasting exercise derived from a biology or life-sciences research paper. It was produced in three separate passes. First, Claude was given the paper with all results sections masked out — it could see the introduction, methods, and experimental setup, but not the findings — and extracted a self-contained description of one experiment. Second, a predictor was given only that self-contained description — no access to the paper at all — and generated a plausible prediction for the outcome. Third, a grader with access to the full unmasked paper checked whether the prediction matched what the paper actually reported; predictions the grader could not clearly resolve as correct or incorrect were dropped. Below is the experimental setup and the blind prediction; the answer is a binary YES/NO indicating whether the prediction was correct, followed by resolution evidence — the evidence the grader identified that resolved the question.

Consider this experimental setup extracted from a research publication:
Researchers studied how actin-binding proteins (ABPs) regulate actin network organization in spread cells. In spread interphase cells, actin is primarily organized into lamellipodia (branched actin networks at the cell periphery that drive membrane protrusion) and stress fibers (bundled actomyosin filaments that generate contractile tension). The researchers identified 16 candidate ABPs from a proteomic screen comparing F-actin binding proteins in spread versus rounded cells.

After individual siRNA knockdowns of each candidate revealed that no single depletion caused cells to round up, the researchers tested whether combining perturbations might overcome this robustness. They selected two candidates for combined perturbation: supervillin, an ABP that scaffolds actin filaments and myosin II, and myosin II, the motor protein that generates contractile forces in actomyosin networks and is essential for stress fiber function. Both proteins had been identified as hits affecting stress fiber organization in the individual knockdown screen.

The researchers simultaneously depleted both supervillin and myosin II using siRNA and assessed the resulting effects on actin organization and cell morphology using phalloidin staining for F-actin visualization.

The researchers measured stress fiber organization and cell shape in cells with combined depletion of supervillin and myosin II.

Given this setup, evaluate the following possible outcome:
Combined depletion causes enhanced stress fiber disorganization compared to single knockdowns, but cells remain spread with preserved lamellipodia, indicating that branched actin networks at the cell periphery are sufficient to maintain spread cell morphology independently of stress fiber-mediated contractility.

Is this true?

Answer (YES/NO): NO